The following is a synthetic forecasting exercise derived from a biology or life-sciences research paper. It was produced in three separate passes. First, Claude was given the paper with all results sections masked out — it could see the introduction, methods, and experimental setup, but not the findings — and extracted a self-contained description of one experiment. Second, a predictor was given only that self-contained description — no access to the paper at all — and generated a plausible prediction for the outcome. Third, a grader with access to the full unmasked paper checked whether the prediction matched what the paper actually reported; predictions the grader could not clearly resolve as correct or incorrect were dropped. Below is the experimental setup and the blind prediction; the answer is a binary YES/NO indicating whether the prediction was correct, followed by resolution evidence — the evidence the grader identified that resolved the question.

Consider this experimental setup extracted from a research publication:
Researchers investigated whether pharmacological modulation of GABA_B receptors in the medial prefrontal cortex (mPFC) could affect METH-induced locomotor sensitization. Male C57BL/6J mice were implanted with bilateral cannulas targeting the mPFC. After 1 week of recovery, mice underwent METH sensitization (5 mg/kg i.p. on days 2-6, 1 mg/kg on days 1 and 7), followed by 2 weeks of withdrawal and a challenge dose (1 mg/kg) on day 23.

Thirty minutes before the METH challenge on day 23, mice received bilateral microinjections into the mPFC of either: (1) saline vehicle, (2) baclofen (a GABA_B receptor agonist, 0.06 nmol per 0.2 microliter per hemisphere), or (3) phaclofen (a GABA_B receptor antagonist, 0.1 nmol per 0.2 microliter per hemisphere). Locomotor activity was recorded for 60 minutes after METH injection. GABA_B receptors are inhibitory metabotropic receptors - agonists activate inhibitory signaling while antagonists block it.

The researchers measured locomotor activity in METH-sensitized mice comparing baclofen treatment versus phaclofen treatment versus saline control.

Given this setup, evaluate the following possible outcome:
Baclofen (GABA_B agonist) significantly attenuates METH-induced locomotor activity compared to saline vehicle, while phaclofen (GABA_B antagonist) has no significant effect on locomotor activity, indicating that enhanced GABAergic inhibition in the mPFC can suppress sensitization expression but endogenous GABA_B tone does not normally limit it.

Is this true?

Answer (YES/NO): NO